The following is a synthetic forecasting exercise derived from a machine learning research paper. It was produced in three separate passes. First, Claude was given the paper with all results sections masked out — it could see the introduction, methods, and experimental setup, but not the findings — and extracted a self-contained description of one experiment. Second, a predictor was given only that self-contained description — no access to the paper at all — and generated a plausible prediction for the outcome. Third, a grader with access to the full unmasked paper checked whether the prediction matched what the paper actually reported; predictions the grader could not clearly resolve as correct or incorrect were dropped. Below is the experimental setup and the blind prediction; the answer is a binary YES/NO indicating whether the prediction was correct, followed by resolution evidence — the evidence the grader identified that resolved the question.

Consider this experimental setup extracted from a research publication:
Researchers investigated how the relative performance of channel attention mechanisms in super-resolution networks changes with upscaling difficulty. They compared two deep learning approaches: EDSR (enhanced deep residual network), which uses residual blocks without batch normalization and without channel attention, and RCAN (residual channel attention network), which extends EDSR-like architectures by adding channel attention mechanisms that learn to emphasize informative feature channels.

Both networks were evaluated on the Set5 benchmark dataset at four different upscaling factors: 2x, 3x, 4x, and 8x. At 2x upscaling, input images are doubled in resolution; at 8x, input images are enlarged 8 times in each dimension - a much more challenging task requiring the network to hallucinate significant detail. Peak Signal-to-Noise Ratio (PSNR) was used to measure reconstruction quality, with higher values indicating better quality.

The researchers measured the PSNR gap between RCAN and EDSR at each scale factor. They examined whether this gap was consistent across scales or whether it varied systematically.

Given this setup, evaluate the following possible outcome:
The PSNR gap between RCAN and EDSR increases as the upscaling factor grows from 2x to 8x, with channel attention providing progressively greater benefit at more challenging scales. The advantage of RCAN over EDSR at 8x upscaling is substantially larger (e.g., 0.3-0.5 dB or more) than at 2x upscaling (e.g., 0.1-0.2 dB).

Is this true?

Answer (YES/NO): NO